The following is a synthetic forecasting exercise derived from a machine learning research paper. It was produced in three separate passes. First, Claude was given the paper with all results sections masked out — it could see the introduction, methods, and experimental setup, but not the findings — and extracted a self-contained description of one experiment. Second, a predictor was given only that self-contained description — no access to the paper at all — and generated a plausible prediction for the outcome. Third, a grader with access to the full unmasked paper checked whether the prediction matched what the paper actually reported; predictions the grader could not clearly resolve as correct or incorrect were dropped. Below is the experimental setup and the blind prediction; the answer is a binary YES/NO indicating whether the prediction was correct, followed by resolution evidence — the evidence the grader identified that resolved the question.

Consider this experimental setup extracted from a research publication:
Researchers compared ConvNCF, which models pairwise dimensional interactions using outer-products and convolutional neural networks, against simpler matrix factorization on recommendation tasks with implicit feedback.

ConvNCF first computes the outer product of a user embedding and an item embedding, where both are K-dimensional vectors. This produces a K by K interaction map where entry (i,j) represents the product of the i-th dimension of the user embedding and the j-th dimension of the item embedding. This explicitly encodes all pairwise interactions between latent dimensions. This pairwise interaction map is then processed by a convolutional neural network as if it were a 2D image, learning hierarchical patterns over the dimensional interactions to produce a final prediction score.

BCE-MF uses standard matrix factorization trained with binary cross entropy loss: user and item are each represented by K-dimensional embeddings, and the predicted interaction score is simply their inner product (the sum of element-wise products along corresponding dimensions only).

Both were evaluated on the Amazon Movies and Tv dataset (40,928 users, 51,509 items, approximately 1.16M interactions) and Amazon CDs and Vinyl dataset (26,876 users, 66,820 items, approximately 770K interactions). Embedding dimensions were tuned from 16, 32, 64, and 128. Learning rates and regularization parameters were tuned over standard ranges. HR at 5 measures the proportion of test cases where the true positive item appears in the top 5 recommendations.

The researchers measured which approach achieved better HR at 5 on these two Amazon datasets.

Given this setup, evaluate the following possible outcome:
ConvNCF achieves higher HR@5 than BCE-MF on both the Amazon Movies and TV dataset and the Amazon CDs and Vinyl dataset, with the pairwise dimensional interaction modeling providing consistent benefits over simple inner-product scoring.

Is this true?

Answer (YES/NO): NO